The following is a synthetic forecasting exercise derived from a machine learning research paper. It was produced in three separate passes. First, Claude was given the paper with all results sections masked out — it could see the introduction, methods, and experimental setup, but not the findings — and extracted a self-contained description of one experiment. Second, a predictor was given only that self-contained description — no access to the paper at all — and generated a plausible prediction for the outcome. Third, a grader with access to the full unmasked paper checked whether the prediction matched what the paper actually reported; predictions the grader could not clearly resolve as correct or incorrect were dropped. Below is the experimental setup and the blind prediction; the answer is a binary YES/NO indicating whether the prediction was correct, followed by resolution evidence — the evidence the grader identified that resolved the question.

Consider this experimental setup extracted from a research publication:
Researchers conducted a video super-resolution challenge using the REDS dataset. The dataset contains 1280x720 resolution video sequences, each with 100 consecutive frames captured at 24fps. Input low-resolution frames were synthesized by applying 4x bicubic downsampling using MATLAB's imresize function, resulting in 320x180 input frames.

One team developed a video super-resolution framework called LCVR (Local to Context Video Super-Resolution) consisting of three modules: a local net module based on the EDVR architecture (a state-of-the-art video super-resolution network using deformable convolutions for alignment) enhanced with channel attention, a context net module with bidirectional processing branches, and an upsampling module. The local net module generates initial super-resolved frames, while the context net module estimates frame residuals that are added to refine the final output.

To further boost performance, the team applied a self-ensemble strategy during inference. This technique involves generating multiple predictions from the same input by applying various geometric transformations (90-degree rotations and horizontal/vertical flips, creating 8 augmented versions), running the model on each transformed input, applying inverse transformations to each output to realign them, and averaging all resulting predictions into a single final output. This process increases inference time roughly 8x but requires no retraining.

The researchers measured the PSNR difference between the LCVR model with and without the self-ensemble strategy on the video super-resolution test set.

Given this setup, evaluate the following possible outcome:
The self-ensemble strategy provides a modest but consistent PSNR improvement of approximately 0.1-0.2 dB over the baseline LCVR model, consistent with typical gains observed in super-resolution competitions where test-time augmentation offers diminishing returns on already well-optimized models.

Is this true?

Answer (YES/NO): YES